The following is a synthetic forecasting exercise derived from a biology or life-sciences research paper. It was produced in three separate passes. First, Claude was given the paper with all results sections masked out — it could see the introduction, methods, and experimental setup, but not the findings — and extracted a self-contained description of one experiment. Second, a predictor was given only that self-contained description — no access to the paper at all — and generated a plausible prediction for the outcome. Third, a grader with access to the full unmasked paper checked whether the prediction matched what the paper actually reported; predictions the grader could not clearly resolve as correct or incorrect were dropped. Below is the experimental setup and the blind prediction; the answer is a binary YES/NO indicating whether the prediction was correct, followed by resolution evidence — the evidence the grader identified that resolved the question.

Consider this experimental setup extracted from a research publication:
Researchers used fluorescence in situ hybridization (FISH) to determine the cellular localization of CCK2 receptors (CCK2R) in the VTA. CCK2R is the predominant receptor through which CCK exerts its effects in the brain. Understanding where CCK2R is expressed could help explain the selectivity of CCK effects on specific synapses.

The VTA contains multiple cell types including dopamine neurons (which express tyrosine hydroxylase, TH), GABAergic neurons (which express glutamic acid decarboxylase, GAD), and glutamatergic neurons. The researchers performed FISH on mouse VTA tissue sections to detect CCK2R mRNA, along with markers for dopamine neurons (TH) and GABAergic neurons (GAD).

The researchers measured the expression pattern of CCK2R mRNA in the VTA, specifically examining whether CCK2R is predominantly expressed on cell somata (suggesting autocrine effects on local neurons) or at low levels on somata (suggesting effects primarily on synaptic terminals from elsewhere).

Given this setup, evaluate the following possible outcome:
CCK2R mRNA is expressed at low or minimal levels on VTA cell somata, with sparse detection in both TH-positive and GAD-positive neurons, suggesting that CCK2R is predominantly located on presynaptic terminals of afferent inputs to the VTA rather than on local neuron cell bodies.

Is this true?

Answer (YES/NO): YES